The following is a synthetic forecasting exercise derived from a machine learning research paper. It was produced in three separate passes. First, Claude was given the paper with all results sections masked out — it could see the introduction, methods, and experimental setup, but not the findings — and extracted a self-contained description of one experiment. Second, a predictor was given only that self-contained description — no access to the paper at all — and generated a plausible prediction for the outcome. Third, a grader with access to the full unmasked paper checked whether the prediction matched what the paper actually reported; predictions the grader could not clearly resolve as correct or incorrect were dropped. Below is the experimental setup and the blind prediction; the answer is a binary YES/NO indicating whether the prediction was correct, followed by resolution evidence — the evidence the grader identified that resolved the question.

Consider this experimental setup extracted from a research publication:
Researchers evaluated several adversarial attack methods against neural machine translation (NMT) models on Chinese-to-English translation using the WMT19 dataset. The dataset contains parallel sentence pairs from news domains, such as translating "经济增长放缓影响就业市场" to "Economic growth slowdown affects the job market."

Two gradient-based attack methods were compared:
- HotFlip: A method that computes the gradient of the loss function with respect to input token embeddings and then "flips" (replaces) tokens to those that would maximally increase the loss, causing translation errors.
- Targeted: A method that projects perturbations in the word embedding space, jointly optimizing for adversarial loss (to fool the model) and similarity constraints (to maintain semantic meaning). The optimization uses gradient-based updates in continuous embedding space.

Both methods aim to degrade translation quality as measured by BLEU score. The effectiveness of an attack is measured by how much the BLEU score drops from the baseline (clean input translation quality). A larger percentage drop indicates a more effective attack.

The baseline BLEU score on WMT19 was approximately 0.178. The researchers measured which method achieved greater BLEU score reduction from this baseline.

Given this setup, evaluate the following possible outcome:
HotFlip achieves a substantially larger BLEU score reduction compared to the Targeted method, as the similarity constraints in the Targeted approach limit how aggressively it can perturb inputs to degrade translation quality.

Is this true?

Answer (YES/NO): NO